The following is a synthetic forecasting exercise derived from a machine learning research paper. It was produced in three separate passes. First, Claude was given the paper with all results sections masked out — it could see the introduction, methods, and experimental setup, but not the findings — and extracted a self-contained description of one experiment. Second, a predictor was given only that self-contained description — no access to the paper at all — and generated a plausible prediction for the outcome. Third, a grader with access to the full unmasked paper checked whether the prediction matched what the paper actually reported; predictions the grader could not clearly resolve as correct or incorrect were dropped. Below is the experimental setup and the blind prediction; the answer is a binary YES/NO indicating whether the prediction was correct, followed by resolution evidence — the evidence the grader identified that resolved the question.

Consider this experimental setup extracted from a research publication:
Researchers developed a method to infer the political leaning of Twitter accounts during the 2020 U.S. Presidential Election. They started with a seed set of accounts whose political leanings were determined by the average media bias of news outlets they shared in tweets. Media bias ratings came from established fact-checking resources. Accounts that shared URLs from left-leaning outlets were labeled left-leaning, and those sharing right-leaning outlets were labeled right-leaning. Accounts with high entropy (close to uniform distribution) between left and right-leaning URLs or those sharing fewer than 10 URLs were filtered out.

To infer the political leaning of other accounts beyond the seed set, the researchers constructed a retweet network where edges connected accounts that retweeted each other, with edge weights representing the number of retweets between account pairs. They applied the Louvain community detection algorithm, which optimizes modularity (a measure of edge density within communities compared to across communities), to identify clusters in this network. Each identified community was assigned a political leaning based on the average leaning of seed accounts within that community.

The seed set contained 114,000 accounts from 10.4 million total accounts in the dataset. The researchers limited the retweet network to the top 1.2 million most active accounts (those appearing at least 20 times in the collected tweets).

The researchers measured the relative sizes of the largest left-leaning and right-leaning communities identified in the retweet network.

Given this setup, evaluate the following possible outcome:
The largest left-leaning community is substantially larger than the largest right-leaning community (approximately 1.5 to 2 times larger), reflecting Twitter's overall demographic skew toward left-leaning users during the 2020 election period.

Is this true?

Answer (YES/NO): NO